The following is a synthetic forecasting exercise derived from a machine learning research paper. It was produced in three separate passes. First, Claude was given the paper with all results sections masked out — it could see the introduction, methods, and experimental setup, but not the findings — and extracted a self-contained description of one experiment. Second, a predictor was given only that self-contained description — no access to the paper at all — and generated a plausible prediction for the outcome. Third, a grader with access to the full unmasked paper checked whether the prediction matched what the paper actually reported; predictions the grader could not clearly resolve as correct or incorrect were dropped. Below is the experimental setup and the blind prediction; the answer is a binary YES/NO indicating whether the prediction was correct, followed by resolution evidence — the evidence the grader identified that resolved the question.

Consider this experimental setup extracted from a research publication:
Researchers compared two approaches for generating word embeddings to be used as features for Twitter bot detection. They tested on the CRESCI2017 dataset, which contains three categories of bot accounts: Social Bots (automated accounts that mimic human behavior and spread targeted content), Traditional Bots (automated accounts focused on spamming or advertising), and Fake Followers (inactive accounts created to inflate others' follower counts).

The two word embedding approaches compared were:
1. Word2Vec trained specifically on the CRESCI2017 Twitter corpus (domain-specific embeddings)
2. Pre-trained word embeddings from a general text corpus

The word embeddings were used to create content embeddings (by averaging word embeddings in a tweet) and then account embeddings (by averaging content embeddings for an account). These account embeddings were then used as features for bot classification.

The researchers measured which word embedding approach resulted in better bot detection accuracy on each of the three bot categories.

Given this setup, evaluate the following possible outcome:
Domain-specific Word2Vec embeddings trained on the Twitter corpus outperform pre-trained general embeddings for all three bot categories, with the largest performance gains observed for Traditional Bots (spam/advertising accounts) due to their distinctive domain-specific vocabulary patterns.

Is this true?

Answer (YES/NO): NO